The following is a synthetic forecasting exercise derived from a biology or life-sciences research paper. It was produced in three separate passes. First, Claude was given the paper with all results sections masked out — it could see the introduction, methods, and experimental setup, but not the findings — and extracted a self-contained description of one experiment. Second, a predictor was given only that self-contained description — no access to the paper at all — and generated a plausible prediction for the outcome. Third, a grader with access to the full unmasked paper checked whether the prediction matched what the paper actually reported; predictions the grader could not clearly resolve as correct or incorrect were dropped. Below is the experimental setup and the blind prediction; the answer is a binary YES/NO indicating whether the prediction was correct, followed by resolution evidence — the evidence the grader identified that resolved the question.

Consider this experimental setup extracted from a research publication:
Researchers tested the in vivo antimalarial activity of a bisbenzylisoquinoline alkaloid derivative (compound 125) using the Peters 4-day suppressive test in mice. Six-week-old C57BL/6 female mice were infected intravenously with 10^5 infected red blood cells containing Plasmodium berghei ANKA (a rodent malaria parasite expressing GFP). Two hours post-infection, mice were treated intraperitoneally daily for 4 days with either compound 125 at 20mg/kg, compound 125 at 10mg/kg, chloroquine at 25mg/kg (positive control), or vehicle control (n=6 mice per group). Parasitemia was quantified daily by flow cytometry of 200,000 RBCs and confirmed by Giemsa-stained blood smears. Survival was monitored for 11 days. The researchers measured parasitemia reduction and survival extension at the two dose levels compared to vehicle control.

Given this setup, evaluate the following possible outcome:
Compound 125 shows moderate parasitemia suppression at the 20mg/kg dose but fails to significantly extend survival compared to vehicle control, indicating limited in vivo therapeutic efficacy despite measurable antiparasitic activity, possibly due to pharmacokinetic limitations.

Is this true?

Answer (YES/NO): NO